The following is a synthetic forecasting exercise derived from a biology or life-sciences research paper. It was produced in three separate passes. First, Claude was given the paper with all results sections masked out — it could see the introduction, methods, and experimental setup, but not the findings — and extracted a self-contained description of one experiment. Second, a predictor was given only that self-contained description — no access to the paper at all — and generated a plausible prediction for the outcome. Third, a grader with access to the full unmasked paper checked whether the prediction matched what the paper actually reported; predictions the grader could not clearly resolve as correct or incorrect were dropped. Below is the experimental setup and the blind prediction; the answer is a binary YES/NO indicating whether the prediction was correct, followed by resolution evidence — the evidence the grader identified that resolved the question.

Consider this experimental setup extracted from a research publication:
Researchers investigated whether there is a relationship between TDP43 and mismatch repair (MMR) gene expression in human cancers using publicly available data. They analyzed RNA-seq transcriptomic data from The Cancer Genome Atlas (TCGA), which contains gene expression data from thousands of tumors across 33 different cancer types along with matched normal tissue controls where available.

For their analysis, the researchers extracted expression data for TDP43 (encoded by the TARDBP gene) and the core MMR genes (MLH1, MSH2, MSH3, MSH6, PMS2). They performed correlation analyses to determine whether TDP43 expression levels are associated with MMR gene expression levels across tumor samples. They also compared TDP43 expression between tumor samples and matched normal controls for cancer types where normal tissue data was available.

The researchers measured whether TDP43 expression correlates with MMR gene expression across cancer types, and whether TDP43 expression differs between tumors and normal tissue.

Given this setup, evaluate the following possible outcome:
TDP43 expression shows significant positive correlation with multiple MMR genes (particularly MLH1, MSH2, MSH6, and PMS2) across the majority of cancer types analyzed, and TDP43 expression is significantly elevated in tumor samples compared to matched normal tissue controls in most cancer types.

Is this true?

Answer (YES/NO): NO